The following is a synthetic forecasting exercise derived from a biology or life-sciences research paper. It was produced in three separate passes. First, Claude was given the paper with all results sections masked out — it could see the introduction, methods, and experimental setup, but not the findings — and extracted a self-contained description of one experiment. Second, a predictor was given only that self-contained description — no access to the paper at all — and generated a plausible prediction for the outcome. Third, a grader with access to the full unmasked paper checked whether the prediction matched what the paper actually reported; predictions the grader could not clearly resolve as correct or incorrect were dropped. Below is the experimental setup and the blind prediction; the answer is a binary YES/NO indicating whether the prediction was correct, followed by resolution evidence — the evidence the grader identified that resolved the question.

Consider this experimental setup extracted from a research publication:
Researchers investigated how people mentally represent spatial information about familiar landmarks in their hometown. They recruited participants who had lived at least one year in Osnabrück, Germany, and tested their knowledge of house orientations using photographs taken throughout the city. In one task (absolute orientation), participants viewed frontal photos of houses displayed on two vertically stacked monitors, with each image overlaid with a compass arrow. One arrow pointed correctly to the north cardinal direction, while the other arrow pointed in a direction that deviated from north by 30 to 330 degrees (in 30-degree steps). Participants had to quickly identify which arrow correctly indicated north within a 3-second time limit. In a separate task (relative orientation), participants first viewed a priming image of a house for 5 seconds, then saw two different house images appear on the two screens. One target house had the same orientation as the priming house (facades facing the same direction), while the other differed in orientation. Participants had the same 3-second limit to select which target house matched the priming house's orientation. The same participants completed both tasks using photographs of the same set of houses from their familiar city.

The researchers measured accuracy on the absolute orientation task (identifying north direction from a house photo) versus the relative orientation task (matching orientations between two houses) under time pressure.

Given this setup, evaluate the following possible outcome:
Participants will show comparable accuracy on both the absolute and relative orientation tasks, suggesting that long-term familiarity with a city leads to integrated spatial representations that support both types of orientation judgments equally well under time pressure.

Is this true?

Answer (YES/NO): NO